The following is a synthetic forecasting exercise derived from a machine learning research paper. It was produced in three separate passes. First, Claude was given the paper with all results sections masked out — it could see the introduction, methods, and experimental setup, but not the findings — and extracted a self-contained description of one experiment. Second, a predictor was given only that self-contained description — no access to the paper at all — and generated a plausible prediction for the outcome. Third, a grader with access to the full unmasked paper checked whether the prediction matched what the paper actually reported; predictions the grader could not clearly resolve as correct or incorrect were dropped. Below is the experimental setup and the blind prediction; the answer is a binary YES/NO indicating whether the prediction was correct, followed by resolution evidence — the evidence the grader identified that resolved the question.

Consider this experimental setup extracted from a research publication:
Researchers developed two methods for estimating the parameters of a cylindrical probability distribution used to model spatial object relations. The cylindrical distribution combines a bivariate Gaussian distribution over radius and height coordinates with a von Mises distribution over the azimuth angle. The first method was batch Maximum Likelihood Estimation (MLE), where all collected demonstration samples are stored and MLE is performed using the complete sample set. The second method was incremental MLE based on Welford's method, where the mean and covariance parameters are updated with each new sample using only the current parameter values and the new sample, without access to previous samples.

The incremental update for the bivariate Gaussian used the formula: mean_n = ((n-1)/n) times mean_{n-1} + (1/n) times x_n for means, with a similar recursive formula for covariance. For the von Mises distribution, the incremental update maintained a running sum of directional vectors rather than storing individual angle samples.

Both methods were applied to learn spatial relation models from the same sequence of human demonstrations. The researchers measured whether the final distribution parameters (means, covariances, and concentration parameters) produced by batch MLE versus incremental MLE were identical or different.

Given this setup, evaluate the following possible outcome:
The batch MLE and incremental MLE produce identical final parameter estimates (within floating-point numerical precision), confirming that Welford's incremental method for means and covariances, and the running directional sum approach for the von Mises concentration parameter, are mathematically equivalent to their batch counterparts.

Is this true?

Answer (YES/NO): YES